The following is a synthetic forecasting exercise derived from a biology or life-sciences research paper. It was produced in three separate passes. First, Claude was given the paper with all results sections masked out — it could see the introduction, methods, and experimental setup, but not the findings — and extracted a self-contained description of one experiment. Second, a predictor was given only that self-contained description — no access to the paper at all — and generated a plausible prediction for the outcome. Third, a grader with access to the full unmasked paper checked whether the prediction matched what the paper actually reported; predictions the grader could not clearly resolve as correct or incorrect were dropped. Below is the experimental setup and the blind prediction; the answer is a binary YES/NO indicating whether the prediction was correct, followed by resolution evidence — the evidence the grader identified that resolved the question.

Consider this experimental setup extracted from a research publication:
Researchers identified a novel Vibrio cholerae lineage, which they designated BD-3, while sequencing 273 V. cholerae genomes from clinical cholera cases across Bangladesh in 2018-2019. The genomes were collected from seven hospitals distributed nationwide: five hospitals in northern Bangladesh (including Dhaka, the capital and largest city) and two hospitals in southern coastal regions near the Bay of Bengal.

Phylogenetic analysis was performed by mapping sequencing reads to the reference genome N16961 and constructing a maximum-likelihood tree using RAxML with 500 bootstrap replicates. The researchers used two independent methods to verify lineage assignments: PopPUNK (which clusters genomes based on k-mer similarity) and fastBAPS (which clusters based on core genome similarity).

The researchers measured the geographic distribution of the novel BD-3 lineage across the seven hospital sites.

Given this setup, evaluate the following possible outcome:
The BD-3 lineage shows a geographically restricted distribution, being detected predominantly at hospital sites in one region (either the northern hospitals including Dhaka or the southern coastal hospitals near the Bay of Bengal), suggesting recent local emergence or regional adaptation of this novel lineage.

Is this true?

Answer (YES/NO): YES